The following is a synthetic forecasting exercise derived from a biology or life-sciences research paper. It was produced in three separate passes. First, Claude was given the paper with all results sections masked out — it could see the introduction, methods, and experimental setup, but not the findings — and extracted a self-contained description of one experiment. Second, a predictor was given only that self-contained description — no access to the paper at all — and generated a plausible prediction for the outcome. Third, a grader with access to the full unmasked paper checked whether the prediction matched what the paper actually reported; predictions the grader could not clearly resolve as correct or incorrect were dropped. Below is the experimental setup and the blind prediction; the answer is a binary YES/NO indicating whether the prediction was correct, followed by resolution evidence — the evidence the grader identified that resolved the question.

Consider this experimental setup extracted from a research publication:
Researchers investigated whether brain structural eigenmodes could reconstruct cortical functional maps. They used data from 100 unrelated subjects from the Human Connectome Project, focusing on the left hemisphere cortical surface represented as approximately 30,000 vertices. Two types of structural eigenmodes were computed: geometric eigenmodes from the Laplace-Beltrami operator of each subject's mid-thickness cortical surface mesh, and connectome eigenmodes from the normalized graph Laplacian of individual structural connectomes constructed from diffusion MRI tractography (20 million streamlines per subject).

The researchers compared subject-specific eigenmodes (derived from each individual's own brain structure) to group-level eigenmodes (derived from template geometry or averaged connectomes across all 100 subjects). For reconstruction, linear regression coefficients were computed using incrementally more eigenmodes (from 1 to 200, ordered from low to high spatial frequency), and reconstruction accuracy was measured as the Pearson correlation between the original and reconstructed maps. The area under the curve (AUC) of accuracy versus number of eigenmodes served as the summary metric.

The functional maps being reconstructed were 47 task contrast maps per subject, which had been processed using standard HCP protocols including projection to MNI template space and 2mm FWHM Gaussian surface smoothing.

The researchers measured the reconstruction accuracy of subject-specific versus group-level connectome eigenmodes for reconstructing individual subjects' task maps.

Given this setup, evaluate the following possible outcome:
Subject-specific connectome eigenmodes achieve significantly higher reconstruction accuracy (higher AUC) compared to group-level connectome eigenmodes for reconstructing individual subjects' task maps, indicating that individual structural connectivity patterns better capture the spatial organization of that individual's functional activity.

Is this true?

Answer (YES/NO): NO